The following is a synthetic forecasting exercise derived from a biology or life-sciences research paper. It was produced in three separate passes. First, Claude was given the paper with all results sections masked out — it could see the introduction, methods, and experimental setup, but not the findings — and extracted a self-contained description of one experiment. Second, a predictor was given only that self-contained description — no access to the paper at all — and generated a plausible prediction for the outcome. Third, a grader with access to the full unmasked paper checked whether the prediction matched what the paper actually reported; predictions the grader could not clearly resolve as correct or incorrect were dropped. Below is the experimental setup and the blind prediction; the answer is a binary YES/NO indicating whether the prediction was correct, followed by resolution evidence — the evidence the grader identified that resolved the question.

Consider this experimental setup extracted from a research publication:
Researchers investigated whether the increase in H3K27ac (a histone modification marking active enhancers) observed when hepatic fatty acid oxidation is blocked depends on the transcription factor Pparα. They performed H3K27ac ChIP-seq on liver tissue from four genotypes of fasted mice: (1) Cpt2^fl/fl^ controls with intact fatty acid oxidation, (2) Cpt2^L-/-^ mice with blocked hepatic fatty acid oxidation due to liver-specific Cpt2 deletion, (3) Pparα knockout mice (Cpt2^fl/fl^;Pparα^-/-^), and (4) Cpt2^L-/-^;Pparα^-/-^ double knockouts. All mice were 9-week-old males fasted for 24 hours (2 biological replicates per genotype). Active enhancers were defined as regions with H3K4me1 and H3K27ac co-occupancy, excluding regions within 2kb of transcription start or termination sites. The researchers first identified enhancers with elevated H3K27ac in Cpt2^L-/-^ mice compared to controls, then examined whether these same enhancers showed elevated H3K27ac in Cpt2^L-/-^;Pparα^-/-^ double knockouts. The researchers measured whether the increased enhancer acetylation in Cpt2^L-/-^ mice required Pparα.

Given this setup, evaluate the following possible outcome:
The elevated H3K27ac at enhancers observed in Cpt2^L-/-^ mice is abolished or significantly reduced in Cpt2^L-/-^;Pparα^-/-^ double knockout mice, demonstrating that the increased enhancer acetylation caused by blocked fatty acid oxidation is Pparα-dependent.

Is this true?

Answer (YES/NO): YES